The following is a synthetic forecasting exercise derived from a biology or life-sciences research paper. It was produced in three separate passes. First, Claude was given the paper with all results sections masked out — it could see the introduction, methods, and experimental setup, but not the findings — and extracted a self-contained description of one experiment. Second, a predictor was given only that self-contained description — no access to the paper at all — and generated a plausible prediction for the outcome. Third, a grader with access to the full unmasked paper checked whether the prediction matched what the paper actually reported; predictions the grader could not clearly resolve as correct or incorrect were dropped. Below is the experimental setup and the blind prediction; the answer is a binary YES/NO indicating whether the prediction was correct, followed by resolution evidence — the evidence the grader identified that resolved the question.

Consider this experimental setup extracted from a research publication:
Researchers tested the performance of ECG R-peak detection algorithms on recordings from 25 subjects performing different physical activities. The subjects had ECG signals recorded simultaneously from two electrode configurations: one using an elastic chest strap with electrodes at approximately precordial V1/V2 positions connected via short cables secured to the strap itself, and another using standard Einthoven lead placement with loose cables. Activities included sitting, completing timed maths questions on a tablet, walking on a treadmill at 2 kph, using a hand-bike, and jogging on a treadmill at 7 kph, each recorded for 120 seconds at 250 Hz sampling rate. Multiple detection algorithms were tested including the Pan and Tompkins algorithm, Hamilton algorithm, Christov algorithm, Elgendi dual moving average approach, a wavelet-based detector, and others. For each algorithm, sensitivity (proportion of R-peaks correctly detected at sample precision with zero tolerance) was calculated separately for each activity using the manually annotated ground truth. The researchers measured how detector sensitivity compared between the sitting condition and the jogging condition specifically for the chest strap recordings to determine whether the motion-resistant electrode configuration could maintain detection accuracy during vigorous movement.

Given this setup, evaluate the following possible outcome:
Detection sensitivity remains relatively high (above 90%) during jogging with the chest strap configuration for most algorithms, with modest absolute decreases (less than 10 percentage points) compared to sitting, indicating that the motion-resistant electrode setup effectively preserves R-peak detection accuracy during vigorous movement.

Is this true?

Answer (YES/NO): NO